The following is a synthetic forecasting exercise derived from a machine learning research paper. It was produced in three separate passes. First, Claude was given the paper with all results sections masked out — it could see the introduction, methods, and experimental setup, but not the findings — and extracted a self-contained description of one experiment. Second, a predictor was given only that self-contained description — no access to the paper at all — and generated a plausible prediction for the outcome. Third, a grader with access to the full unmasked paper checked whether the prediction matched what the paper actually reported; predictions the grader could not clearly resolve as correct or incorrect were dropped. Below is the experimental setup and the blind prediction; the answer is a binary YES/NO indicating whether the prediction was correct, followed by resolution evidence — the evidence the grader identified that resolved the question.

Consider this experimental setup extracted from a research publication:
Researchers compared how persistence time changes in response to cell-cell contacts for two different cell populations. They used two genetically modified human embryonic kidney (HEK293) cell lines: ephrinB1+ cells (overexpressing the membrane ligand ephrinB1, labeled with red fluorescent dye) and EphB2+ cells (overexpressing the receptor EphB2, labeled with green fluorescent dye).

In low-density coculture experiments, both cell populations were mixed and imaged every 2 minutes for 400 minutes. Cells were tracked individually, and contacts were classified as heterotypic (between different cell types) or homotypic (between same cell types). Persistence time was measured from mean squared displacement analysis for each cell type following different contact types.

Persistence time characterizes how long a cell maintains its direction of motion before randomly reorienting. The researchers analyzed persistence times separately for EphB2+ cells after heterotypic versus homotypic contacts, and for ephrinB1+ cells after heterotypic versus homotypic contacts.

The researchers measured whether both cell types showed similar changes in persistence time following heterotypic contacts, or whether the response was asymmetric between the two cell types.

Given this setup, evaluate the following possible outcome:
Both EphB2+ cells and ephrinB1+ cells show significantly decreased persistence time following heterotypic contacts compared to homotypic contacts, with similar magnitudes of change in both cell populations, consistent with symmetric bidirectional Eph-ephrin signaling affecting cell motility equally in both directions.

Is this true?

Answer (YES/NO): NO